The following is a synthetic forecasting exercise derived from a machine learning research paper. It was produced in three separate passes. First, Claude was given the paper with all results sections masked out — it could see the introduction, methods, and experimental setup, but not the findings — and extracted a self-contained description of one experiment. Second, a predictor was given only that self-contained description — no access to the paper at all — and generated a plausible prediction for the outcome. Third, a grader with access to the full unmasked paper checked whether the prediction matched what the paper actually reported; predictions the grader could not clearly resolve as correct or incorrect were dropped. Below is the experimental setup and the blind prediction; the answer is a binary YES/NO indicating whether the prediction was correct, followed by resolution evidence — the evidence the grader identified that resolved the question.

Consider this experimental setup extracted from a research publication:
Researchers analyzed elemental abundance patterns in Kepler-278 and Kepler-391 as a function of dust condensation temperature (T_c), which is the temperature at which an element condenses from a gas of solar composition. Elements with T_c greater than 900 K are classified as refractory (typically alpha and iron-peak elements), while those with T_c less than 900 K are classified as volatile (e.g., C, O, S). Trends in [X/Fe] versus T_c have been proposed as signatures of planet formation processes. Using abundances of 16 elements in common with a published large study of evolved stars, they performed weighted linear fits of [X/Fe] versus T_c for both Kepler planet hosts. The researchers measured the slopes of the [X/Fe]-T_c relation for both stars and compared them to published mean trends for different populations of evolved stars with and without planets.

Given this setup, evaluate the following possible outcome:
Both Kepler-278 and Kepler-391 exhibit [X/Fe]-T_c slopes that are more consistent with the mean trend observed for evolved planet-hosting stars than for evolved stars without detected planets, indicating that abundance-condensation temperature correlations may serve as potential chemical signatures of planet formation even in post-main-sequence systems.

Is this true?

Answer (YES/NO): NO